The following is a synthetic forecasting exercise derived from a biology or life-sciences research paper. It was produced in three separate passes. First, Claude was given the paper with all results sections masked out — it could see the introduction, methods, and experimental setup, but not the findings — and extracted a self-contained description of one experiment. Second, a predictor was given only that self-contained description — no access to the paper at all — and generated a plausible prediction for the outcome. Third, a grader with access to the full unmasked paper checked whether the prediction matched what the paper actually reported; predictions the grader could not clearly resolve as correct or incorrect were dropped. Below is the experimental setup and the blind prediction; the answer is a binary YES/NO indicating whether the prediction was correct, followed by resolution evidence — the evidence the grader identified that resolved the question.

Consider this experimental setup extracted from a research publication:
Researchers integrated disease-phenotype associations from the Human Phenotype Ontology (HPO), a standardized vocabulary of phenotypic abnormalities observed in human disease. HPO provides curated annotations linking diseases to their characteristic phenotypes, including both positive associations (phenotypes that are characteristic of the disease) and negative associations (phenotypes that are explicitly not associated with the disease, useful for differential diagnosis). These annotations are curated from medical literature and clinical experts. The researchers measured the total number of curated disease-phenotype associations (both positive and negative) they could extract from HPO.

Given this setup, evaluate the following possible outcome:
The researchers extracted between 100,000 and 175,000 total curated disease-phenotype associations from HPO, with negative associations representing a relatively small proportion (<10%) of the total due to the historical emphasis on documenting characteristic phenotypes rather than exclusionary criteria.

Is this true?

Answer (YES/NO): NO